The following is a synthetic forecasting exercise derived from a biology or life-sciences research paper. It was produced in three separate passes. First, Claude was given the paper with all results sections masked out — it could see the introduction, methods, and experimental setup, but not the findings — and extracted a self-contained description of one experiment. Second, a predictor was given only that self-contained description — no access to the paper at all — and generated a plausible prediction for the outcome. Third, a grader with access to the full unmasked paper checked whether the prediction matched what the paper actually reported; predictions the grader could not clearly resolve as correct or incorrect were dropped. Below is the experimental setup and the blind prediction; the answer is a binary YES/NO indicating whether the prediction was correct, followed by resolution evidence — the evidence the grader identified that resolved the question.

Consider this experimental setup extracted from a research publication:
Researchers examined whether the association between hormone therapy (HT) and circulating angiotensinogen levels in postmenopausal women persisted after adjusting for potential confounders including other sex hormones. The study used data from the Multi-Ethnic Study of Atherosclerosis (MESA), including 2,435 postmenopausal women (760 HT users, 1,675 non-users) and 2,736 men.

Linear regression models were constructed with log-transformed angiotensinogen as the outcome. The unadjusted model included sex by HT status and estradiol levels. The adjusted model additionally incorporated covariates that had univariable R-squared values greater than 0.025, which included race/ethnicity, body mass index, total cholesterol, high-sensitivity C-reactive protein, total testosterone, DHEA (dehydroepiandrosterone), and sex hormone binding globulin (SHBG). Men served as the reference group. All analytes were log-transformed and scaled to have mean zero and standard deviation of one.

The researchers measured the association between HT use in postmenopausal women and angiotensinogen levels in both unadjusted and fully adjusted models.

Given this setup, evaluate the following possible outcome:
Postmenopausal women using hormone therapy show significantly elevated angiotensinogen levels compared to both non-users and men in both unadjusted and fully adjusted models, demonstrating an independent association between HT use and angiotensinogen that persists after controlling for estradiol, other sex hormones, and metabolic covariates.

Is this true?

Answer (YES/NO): YES